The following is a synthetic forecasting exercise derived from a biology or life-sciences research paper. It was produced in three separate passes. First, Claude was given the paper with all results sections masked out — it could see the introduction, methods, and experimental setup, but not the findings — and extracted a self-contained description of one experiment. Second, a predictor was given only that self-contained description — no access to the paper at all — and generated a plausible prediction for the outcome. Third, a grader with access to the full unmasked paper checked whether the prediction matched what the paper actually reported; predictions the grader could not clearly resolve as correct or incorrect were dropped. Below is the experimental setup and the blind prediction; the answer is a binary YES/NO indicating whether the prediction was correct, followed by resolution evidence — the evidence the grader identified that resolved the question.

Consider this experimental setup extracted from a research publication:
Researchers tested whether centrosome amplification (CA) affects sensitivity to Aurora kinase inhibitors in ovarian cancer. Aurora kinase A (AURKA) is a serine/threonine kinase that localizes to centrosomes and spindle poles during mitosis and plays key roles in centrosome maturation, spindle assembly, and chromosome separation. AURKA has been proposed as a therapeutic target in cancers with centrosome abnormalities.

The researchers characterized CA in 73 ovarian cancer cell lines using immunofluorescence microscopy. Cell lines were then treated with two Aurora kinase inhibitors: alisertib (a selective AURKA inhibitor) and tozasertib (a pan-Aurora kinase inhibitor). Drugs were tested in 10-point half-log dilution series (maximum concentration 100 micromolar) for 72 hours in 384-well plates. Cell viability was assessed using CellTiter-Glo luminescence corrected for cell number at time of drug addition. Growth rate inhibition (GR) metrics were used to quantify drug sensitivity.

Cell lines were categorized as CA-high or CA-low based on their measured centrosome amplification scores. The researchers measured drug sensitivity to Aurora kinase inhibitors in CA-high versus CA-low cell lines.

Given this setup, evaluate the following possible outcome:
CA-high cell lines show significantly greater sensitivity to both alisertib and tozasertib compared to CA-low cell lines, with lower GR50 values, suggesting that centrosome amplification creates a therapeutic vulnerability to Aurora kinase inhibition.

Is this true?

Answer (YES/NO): NO